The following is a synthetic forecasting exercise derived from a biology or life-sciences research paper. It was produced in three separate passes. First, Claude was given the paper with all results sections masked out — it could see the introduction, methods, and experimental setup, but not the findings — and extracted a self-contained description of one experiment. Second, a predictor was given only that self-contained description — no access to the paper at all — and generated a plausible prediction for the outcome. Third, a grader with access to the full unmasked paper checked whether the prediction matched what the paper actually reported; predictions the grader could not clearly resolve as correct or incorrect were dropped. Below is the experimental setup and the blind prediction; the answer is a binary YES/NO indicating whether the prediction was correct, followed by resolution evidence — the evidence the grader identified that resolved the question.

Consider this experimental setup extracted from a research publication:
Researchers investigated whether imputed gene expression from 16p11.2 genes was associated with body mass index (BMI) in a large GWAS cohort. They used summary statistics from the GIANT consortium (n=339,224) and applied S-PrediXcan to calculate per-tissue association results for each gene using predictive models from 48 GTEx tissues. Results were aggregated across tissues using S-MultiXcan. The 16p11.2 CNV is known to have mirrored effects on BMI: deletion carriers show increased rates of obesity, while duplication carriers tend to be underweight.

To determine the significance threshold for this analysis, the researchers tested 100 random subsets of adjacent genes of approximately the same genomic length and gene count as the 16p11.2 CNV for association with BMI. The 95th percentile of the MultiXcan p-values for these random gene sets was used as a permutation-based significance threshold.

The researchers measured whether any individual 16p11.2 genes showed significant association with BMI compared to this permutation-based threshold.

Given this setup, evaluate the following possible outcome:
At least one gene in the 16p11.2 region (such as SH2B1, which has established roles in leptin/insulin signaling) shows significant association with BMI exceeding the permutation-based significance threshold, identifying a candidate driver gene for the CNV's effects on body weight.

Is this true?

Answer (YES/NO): YES